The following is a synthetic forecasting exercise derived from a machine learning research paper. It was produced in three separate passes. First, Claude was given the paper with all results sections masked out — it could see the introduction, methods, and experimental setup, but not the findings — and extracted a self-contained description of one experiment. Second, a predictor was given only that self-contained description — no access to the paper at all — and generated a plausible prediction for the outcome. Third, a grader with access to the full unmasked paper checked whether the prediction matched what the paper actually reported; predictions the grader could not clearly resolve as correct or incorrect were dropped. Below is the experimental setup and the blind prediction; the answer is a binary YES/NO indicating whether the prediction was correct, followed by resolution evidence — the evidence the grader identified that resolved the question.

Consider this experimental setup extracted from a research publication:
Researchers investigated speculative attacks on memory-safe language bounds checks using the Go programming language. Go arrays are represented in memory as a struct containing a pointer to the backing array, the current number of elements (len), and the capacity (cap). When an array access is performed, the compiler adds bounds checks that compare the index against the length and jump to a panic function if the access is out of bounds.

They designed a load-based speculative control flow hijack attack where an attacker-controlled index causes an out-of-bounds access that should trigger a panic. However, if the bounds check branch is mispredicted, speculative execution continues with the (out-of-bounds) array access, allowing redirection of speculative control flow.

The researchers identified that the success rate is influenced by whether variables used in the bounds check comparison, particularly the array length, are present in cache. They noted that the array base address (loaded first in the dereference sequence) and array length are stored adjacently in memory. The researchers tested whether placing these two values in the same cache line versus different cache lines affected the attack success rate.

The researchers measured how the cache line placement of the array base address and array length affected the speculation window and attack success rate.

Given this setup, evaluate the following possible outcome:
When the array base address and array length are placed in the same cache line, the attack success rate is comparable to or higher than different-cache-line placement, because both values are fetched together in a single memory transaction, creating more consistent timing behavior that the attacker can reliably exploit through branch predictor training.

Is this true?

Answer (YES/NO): NO